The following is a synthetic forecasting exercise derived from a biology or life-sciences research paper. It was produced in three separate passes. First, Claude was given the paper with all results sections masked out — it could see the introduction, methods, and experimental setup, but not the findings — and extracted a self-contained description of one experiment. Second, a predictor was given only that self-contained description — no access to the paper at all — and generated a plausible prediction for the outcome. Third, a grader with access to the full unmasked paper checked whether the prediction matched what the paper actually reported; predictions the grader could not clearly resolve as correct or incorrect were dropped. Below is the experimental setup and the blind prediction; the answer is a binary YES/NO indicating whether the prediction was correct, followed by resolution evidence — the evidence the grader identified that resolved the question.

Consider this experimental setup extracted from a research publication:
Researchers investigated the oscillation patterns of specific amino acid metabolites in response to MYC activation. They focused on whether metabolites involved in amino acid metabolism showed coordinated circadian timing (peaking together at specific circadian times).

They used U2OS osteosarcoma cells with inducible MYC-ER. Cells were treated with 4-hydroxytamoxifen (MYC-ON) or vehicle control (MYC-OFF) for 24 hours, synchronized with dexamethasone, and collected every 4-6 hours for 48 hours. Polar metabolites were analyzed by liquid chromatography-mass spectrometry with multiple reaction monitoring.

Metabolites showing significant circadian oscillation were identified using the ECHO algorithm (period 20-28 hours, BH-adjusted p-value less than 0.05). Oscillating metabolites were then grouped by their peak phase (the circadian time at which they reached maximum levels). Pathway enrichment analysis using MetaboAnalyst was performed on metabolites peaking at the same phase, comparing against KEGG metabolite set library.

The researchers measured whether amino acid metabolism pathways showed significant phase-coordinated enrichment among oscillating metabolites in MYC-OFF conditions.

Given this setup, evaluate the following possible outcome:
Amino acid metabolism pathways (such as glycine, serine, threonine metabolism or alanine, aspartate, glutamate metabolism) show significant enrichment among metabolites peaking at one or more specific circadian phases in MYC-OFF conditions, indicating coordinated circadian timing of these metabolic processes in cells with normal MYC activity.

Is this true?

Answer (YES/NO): YES